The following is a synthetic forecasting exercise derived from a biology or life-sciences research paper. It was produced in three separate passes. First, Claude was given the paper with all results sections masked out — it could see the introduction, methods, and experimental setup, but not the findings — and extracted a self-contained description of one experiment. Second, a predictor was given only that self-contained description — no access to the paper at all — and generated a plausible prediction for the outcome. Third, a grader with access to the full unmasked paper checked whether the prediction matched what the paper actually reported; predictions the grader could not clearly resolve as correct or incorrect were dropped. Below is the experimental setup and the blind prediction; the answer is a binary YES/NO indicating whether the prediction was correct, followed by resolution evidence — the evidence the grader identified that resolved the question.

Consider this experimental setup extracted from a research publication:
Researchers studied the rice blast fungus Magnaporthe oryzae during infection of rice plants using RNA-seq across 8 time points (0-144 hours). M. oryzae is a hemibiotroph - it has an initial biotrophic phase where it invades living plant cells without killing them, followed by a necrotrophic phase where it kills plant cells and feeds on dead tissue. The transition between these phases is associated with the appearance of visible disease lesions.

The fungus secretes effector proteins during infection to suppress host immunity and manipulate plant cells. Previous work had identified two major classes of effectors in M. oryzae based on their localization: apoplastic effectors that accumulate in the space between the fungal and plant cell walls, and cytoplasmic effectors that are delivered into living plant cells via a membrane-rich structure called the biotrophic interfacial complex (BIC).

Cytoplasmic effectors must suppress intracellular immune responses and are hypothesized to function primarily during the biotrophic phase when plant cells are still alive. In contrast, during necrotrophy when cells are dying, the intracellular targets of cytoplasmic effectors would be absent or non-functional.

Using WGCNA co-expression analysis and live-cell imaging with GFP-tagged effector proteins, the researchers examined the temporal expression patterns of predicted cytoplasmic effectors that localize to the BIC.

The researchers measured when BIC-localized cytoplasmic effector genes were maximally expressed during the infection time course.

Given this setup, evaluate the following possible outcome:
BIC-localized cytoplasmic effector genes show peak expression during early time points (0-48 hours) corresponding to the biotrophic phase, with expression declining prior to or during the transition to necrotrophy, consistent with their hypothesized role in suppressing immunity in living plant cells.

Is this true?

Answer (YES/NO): YES